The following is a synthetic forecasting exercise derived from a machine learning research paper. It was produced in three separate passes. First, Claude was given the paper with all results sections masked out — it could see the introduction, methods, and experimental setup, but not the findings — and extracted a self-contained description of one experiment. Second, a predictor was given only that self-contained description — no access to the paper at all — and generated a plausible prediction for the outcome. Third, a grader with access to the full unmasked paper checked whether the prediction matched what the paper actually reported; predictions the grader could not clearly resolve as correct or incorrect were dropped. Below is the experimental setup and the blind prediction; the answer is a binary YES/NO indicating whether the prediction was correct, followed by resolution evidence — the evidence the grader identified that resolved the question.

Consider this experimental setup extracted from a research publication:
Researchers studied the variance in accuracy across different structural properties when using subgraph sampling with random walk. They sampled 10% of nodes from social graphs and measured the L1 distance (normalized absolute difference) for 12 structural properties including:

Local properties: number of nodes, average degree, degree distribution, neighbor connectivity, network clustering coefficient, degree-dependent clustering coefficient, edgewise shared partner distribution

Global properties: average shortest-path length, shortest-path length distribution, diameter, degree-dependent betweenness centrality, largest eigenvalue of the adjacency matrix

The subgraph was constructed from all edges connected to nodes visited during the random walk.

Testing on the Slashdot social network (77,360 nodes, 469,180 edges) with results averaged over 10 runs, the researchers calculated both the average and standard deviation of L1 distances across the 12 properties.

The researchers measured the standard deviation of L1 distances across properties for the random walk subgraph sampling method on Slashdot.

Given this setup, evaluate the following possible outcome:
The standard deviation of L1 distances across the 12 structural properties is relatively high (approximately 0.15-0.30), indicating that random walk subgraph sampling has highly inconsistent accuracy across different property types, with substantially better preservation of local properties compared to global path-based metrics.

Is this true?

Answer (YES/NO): NO